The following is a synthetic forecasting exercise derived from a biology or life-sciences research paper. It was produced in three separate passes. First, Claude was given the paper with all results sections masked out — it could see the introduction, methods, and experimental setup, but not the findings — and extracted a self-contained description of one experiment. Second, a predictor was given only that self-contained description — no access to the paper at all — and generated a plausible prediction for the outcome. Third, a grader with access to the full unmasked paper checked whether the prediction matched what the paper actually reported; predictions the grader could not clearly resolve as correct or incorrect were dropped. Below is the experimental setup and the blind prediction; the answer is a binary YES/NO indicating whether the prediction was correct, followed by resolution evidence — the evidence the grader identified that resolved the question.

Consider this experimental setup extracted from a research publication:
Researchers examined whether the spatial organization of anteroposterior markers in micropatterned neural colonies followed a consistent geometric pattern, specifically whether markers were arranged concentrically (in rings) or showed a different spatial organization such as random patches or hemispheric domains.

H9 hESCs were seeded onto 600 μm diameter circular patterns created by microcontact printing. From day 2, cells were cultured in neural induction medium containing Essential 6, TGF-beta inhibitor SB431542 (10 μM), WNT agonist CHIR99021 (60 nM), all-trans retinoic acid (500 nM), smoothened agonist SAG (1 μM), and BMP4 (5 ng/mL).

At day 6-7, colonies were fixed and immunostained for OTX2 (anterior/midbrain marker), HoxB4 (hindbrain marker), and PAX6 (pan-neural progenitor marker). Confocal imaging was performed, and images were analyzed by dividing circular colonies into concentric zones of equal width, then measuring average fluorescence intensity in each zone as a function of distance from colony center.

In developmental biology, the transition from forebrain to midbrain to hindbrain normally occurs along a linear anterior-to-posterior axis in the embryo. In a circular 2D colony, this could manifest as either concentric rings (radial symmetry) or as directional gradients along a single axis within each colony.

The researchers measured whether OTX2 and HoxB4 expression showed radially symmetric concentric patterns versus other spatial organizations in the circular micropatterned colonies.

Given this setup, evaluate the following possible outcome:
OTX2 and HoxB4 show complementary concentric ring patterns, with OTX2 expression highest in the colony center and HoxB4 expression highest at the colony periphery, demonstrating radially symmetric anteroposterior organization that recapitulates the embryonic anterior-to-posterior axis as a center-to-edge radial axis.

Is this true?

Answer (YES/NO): YES